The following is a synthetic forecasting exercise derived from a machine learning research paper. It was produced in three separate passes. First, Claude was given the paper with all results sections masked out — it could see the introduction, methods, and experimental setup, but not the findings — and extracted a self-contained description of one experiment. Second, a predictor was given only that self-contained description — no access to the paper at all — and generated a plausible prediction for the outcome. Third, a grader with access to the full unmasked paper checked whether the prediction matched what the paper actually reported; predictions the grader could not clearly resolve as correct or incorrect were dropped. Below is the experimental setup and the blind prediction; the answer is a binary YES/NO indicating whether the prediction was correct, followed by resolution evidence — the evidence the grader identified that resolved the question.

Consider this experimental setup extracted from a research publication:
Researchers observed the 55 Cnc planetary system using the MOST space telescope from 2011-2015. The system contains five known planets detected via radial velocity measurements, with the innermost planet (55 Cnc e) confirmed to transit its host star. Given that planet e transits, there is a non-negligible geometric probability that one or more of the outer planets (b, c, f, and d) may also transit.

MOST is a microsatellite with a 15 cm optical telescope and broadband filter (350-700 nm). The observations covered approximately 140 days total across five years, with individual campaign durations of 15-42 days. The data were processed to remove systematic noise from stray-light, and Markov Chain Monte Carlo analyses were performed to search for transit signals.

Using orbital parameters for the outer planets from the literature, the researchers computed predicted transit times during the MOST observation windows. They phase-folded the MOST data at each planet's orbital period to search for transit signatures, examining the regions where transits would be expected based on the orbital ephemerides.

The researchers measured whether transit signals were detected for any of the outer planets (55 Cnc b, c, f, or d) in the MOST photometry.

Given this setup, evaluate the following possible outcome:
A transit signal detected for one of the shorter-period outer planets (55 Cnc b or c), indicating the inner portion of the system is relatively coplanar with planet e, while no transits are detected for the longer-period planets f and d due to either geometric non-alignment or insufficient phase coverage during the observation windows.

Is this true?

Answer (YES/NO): NO